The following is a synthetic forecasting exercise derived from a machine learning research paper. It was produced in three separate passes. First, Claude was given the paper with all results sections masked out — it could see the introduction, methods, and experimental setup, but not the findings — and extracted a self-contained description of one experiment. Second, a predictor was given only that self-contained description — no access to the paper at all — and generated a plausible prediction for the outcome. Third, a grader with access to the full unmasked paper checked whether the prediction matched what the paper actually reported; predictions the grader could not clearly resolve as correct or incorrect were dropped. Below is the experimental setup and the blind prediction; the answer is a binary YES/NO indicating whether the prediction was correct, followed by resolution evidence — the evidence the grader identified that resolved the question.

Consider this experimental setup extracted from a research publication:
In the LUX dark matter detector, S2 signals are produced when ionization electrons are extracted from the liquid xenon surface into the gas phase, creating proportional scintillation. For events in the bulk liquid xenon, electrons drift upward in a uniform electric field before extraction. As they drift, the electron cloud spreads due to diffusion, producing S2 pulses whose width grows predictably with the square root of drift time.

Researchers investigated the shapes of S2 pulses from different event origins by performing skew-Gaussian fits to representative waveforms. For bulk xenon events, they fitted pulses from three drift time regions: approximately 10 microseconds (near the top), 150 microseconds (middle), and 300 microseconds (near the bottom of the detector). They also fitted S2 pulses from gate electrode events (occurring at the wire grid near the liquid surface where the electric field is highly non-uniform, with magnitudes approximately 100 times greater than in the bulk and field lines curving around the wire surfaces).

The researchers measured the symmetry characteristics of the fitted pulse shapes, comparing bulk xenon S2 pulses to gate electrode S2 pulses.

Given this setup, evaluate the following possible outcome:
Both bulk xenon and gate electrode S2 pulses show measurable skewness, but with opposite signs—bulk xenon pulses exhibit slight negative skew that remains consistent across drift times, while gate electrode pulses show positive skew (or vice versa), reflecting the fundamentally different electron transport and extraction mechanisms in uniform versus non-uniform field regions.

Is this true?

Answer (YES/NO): NO